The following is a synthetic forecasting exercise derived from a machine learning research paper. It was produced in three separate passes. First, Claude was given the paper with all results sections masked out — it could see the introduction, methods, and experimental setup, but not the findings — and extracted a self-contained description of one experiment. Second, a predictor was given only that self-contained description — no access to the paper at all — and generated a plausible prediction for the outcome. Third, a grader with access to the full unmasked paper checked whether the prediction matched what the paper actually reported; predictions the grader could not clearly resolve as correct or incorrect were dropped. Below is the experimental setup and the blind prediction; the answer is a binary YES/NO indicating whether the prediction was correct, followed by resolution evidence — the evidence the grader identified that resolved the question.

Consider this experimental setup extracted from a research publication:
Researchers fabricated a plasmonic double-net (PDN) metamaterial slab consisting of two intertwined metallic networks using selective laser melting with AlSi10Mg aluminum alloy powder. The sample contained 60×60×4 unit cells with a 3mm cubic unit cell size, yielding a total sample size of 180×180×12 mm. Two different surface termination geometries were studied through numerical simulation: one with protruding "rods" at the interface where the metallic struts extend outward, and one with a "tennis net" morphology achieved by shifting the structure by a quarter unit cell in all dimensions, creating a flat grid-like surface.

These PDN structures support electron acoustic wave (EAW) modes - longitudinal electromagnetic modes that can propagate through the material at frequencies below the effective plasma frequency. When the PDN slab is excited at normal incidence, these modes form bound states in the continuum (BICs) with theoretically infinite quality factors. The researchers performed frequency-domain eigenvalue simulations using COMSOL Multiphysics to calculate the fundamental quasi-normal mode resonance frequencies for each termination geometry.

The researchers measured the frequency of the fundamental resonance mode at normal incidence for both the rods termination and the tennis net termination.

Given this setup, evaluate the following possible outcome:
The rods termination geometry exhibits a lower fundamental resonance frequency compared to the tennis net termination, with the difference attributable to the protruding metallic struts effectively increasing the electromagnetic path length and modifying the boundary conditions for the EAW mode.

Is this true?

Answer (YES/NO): NO